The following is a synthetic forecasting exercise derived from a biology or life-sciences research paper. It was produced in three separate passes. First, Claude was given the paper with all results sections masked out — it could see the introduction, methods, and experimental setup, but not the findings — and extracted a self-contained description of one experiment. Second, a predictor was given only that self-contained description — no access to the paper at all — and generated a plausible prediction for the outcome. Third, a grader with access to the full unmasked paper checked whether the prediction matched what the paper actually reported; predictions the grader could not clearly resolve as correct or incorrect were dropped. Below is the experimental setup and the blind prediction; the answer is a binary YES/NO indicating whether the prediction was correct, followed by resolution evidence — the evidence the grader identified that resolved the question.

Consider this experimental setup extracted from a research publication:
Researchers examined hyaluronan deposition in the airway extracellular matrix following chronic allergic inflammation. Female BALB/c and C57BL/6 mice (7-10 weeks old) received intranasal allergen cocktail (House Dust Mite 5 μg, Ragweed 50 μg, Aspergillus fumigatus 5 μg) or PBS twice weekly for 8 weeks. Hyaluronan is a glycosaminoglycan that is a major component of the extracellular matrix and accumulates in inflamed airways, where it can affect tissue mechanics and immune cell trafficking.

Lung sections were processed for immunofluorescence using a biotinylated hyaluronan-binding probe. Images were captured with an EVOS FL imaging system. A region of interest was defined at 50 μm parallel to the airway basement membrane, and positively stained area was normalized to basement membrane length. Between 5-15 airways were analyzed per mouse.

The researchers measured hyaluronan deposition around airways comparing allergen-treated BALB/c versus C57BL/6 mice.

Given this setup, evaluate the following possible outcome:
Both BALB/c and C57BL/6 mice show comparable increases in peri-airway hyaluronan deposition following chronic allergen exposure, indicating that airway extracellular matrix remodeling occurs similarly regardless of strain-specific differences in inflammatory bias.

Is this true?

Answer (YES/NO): YES